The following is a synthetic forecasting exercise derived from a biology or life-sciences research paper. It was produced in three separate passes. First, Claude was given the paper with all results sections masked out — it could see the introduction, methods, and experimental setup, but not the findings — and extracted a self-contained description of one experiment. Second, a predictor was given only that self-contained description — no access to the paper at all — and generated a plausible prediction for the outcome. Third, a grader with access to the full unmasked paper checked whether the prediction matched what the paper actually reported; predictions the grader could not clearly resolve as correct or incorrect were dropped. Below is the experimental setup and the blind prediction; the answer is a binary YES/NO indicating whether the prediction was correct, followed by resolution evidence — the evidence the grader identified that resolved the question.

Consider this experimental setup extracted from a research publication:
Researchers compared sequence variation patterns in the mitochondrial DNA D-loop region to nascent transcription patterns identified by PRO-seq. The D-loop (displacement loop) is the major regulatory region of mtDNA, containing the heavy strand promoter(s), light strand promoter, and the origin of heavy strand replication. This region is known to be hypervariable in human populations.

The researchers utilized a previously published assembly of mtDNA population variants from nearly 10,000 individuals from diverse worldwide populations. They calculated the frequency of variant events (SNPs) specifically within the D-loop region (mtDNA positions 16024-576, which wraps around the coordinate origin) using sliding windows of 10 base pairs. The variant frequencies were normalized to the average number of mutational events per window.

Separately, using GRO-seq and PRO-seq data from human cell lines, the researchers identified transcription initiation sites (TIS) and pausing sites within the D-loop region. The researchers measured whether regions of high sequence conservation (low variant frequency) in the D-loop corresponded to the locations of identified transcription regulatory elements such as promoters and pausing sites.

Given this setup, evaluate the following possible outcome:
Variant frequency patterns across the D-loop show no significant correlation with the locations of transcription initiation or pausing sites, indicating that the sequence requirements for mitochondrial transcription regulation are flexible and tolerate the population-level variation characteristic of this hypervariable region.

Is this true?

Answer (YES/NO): NO